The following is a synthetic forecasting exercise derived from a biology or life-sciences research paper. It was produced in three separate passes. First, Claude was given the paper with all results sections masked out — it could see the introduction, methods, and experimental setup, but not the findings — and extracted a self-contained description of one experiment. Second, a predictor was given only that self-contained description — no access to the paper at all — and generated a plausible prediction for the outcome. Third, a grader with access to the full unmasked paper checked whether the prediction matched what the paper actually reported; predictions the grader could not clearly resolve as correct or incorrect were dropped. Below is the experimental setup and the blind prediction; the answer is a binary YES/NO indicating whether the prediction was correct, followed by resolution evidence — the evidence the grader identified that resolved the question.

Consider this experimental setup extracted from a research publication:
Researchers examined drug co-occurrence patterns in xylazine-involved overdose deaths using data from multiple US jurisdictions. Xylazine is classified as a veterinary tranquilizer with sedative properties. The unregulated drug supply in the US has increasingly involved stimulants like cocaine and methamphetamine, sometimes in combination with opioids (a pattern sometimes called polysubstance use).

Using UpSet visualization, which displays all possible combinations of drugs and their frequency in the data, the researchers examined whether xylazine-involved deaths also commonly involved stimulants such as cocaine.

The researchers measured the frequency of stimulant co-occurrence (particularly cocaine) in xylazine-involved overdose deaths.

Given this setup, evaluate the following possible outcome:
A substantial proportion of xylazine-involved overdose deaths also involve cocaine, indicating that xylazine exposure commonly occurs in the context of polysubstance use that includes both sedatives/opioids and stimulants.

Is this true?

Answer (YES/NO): YES